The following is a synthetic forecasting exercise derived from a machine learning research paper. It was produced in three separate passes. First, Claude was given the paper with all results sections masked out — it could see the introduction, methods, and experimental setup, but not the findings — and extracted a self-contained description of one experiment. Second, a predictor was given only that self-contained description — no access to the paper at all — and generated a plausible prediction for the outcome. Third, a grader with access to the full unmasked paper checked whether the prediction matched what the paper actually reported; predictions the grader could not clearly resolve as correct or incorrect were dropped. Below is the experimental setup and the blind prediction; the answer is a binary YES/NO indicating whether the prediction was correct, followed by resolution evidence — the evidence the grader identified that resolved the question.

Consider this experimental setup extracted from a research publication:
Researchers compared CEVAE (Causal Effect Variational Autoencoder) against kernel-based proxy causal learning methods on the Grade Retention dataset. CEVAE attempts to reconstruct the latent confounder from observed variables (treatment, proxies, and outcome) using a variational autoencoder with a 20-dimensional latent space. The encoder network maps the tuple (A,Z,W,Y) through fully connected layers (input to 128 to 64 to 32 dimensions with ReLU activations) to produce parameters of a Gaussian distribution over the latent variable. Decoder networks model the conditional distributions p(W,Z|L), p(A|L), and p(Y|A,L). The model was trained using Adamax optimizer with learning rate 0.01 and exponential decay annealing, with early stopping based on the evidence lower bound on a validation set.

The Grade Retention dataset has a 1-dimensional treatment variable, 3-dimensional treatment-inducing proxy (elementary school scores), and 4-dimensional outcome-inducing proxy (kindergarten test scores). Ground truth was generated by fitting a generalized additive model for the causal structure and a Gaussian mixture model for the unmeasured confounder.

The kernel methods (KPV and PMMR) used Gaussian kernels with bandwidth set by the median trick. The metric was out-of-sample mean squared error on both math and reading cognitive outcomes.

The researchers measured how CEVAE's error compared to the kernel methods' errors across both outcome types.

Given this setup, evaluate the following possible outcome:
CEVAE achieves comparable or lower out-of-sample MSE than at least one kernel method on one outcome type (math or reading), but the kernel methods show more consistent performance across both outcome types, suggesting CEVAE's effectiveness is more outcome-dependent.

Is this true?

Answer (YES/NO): NO